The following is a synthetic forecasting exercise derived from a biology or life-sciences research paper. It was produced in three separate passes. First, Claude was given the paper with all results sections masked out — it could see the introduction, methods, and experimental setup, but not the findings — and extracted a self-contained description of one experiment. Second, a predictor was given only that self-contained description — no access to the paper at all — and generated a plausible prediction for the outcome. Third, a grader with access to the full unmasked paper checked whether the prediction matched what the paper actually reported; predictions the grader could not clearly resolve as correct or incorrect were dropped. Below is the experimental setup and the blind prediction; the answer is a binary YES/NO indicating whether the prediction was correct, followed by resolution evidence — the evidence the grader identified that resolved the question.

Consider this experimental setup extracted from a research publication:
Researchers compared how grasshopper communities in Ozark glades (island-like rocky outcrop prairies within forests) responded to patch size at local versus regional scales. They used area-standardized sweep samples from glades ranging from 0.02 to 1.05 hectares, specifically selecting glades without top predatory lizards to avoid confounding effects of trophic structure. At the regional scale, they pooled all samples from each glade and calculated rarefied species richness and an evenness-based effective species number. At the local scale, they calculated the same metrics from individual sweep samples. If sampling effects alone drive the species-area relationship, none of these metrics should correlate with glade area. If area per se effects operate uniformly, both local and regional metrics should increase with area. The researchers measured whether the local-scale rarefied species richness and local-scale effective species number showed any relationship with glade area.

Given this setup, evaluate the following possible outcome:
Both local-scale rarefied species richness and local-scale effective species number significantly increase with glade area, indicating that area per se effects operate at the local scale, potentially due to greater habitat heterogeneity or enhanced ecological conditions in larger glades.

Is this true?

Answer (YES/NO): YES